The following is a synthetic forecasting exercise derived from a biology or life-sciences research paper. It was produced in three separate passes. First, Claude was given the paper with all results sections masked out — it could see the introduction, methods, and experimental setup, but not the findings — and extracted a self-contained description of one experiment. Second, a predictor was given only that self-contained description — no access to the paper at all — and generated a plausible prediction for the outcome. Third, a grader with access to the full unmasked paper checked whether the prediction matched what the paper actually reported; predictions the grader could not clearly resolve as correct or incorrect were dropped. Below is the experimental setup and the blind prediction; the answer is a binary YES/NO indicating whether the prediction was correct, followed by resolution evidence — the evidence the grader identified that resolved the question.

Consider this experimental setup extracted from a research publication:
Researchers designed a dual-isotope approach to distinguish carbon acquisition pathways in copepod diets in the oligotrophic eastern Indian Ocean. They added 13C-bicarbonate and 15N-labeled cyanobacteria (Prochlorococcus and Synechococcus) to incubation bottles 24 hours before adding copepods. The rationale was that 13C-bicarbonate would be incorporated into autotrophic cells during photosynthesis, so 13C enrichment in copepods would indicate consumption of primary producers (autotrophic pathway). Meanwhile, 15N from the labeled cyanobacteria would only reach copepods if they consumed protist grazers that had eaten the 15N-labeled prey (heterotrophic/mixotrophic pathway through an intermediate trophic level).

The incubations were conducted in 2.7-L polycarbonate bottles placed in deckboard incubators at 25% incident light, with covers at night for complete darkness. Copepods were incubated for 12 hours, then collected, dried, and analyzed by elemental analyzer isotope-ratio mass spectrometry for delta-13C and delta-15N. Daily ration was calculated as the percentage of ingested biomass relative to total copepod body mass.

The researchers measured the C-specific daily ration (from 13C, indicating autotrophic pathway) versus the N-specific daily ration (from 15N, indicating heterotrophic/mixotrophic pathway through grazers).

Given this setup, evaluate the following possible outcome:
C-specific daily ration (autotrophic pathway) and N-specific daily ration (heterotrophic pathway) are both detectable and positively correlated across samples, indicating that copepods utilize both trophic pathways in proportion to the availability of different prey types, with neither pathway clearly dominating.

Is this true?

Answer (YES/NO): NO